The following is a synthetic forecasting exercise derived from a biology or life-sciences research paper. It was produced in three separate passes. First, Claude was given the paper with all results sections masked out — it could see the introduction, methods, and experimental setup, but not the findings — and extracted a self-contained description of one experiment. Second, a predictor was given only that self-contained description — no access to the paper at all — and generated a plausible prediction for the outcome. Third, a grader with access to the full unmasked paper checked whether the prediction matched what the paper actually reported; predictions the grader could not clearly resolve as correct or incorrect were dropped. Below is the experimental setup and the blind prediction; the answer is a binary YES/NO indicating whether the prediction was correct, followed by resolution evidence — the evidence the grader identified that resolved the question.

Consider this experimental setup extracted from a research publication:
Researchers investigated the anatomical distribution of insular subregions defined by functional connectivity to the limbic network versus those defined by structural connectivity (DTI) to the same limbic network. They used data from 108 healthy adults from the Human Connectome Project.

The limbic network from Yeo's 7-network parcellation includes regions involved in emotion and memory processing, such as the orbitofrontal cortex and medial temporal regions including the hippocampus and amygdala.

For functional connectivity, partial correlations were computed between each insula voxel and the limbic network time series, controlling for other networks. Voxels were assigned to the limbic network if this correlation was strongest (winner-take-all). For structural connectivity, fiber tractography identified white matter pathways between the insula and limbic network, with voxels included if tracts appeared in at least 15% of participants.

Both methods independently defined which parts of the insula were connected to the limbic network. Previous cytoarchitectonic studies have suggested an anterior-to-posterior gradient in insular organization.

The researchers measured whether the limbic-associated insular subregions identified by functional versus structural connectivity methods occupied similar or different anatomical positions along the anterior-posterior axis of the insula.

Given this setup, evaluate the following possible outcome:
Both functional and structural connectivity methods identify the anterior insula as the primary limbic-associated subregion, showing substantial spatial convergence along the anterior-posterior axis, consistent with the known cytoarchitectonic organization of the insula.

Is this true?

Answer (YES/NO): NO